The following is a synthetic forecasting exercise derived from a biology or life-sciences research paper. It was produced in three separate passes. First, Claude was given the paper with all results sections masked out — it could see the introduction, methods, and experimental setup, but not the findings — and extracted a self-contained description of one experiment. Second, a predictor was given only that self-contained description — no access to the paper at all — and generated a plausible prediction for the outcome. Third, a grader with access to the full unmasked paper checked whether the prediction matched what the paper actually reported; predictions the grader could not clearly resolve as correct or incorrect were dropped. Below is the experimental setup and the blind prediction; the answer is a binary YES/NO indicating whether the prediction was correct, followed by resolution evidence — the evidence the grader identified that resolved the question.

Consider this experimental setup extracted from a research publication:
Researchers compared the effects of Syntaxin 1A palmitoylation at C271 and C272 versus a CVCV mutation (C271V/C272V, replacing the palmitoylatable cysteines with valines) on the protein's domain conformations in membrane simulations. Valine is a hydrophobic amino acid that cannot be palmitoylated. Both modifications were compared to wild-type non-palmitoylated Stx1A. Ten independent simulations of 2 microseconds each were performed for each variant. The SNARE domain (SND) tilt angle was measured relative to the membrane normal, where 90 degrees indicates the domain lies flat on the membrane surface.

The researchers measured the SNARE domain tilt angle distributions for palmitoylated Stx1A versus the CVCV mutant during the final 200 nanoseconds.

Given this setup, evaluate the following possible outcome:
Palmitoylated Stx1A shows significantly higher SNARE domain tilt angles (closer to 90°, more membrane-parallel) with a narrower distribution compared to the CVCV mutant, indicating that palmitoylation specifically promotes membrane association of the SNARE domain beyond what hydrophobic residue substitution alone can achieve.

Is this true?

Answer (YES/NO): NO